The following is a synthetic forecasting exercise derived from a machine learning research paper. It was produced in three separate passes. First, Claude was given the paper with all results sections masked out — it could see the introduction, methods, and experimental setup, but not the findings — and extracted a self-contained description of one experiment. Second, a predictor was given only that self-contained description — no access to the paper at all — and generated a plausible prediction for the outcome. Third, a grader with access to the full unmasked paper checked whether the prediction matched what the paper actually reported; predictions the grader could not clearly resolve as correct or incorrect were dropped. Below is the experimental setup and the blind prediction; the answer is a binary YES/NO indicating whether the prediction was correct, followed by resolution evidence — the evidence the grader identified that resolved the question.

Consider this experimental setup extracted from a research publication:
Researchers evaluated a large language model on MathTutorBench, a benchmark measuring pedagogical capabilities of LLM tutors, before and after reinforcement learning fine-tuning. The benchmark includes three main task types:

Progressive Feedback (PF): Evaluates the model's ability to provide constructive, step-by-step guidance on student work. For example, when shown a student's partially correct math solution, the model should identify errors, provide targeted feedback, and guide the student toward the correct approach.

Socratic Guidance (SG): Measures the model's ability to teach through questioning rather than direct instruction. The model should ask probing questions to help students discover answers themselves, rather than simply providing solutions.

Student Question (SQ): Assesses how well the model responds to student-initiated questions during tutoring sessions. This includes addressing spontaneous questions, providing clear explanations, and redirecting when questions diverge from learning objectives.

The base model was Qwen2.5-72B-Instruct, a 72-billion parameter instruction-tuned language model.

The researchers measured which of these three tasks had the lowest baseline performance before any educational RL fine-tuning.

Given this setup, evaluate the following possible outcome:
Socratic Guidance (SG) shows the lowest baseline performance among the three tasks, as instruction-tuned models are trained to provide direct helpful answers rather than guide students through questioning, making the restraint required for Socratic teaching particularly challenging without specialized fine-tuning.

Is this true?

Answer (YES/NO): YES